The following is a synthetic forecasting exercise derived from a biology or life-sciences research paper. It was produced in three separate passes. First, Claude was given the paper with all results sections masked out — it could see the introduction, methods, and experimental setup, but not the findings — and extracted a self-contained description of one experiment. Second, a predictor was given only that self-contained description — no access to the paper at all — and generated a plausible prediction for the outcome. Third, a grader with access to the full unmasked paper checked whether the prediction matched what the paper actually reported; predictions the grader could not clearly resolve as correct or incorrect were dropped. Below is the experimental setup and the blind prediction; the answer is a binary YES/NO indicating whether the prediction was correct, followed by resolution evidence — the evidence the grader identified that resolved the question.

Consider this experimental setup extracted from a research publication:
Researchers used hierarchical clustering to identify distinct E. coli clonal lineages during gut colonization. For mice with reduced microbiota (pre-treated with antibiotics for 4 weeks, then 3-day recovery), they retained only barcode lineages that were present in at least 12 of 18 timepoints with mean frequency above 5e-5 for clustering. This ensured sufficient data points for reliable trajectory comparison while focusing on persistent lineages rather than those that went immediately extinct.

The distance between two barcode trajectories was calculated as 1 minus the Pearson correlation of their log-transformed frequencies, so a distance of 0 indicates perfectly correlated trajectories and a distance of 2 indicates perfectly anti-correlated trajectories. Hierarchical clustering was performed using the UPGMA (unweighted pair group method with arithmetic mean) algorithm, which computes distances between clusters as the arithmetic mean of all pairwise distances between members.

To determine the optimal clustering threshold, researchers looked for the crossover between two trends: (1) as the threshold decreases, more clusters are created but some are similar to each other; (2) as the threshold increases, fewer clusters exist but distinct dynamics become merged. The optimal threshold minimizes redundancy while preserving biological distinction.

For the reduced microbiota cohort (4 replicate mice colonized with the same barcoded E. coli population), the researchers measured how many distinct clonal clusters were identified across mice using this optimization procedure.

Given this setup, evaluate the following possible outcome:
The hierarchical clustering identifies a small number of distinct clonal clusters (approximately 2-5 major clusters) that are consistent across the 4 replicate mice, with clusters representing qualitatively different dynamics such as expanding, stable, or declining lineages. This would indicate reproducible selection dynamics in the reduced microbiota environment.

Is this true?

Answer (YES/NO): NO